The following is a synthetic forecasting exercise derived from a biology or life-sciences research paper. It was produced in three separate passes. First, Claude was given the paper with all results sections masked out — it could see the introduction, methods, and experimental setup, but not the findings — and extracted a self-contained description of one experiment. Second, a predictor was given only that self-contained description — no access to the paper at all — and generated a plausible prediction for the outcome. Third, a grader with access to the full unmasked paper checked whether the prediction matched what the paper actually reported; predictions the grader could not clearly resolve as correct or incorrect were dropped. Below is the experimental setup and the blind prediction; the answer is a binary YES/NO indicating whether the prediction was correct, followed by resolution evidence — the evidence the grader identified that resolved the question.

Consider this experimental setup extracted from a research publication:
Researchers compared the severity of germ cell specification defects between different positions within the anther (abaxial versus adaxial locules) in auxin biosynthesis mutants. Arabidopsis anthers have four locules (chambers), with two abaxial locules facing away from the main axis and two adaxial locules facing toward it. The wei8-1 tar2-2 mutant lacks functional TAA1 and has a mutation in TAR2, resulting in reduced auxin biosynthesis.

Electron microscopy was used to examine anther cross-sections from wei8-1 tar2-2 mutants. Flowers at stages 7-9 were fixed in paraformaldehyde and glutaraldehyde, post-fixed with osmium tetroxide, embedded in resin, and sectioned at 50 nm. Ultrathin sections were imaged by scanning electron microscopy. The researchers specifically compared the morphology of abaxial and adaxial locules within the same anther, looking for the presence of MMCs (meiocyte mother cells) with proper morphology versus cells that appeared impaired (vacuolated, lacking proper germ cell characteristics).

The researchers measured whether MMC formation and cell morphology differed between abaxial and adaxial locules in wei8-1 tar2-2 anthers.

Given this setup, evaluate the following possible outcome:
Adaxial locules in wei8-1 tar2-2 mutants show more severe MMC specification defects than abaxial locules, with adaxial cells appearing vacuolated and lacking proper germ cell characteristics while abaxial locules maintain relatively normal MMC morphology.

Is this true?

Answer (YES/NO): NO